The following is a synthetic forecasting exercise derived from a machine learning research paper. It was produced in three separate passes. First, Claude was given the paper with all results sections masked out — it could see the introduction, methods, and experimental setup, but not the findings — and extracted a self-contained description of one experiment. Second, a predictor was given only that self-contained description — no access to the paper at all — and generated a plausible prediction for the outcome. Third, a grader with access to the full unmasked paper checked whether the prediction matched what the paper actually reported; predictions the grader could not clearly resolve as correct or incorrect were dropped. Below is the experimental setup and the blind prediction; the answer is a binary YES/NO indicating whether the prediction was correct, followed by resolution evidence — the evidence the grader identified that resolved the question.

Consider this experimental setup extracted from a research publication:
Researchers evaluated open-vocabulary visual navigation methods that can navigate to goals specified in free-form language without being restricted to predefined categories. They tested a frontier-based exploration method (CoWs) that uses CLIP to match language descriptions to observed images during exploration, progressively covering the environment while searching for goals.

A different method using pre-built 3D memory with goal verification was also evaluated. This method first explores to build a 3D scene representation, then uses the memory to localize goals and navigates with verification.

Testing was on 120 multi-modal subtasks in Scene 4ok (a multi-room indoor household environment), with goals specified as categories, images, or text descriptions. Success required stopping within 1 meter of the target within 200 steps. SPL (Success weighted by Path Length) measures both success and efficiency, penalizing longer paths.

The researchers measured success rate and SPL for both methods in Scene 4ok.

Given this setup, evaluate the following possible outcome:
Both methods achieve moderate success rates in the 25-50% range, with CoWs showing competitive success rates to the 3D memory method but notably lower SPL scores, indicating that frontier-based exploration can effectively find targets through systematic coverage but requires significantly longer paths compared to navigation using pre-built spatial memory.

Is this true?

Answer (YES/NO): NO